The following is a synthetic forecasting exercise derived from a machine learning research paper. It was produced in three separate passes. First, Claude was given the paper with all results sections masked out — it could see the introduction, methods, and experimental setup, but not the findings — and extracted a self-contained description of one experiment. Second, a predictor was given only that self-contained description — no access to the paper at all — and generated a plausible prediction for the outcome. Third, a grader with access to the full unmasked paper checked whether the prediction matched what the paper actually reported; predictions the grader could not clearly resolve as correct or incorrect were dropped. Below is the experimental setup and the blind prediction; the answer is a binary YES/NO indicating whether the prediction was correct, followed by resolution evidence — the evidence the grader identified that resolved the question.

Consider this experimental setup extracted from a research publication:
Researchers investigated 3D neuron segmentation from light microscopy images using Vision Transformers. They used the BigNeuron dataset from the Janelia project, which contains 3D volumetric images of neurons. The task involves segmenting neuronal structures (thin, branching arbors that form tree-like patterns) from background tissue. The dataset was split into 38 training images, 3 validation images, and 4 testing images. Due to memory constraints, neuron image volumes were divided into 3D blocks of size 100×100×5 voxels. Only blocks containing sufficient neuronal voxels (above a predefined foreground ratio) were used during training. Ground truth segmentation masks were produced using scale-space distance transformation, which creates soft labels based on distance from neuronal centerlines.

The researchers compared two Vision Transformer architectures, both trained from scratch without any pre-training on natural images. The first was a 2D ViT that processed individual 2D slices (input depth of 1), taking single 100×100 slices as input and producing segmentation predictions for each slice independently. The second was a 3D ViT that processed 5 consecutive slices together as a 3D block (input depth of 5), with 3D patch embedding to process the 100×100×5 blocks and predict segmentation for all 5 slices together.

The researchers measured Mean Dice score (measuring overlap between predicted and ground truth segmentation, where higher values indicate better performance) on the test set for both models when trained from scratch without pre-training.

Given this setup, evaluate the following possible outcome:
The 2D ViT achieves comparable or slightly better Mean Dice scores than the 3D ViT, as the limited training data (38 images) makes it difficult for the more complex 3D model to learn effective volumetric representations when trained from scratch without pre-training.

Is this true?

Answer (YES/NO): YES